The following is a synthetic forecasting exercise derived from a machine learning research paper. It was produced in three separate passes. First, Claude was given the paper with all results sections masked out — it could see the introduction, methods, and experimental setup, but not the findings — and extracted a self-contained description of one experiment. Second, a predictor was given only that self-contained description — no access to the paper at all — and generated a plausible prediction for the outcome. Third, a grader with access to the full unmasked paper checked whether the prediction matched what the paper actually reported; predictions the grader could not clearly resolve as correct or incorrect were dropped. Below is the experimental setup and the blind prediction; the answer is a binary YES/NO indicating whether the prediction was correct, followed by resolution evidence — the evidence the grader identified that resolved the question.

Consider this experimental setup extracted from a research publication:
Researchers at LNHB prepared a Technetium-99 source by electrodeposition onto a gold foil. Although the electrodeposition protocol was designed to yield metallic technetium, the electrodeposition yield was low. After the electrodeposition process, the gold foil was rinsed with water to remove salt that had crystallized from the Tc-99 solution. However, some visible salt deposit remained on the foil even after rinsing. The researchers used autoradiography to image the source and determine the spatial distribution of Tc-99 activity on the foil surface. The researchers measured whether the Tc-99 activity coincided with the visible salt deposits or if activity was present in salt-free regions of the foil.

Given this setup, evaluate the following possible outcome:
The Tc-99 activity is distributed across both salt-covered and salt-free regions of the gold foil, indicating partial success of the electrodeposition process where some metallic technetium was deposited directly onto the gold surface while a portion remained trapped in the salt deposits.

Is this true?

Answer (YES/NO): NO